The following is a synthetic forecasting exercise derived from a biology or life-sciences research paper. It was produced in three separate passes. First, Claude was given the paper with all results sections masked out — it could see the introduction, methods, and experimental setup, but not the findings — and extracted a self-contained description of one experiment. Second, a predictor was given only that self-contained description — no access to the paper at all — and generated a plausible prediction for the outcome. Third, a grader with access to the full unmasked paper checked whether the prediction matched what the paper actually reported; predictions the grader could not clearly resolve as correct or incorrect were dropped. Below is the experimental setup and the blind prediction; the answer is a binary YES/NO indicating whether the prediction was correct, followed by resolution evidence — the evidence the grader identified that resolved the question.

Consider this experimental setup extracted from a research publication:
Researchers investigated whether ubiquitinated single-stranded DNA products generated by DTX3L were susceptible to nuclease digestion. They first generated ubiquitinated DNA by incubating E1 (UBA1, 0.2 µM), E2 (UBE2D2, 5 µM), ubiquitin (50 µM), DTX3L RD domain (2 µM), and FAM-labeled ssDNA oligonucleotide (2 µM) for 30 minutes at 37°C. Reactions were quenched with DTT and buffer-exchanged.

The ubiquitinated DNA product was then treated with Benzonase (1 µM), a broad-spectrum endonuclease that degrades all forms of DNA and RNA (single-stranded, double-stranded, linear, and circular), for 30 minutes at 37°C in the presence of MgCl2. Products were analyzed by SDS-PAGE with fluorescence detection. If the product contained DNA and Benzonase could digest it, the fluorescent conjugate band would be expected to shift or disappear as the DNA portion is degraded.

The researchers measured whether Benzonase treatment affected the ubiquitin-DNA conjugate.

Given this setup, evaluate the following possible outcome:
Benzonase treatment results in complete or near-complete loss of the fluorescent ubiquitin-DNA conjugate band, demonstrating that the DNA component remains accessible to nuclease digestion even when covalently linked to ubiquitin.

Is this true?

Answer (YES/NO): YES